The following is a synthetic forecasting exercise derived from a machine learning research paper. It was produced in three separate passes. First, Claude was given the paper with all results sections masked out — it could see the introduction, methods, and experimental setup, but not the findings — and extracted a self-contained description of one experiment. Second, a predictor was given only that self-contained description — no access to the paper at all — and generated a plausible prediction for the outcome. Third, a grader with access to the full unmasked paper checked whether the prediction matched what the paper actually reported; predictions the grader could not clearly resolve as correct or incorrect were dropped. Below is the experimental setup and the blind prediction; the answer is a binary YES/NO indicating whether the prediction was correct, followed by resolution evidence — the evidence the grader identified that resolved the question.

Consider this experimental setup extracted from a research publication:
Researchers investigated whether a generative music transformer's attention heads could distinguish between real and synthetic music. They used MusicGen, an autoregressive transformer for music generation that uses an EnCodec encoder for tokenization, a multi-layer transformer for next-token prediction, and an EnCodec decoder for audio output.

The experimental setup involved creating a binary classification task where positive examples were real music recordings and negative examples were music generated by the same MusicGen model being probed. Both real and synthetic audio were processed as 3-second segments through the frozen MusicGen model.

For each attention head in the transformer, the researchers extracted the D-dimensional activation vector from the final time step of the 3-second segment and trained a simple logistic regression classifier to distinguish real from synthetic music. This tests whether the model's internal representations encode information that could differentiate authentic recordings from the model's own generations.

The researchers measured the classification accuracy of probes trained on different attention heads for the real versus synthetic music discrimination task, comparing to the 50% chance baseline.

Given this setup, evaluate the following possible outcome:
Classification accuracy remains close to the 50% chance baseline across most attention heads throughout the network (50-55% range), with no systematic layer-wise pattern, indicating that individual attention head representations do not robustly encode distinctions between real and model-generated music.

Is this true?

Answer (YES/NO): NO